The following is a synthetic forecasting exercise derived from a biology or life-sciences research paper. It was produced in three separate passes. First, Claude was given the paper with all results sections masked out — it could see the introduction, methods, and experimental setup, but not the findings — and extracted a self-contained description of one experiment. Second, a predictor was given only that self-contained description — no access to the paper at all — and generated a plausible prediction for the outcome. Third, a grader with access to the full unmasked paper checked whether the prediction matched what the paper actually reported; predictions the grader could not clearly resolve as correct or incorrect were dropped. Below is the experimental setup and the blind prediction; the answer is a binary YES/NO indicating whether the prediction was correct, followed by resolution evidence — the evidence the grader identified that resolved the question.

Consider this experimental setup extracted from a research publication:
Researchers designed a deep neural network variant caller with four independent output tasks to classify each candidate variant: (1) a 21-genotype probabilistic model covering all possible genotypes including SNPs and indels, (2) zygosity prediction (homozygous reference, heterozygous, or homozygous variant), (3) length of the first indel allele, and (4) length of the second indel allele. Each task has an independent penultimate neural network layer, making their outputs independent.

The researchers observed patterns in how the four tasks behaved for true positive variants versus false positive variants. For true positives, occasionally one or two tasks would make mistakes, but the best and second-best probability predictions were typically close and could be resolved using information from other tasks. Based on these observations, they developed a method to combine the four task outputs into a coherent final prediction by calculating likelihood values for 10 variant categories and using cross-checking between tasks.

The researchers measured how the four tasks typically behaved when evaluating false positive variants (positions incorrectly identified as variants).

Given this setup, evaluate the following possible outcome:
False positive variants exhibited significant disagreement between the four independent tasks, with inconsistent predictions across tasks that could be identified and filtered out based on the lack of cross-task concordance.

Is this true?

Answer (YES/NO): YES